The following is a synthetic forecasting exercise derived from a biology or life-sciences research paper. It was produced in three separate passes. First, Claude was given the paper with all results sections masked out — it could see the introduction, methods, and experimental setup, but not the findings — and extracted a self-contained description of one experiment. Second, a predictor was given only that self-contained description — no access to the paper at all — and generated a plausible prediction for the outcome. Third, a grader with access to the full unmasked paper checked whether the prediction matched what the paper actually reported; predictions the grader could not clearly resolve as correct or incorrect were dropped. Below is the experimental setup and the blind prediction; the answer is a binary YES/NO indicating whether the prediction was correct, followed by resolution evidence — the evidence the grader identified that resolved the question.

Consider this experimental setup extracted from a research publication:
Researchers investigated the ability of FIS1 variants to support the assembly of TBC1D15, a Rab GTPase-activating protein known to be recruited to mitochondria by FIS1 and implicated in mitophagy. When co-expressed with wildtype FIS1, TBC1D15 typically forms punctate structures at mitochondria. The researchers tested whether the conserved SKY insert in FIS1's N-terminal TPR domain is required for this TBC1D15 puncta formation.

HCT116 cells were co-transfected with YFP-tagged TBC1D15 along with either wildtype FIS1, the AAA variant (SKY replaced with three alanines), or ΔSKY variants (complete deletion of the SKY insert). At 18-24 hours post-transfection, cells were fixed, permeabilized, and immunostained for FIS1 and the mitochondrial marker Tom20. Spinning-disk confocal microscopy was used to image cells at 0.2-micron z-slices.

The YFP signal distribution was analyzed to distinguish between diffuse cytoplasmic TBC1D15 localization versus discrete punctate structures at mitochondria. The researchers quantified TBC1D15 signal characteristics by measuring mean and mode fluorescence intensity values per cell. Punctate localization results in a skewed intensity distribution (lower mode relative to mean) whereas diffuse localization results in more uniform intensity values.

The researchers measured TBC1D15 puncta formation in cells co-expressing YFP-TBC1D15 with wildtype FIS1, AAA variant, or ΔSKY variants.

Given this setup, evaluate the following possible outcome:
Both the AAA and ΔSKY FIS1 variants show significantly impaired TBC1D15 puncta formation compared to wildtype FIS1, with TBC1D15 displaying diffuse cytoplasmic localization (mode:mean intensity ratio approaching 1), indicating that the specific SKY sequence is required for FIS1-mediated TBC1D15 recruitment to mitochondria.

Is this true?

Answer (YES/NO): NO